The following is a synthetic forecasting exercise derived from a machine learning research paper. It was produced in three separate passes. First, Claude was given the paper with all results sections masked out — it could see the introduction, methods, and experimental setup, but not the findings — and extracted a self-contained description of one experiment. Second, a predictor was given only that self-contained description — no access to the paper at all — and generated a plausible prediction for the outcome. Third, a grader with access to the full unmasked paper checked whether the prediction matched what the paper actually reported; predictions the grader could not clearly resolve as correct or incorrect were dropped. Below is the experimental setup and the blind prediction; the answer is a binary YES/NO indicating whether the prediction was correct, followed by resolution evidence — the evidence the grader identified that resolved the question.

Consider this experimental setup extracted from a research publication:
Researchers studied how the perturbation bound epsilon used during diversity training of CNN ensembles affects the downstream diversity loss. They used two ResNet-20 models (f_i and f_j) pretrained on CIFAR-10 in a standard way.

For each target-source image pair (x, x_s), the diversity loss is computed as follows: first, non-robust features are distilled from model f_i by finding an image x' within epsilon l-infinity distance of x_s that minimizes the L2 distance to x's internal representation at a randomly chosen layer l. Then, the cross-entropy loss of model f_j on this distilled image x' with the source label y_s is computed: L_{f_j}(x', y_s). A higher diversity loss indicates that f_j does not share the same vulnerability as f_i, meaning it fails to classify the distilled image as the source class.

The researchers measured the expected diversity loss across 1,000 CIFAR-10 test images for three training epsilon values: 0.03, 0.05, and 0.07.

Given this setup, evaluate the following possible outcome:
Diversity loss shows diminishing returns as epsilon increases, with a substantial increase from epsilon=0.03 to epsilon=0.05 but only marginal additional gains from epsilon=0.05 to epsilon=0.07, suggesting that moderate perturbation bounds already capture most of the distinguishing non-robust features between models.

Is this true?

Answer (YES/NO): NO